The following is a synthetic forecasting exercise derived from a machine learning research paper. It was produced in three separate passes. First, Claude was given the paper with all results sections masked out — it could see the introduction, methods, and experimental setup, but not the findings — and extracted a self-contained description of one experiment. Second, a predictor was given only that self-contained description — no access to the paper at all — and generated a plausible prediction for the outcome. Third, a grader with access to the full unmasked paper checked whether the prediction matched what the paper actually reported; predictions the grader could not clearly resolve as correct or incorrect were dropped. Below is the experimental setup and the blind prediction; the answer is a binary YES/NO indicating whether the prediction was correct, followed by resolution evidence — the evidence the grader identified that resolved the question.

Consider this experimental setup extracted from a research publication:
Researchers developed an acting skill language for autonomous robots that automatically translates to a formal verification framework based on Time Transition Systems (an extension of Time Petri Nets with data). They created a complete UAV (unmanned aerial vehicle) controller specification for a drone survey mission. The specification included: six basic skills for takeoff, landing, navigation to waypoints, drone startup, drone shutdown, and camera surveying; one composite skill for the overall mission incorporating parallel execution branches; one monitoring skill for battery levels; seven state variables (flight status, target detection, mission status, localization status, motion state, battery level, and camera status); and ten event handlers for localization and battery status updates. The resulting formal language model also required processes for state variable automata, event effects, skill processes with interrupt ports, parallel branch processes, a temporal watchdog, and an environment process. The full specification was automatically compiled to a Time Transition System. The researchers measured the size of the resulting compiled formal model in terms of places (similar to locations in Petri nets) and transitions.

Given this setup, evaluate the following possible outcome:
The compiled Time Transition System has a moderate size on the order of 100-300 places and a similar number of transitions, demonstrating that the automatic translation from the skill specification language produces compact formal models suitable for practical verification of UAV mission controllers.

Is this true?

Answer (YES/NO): NO